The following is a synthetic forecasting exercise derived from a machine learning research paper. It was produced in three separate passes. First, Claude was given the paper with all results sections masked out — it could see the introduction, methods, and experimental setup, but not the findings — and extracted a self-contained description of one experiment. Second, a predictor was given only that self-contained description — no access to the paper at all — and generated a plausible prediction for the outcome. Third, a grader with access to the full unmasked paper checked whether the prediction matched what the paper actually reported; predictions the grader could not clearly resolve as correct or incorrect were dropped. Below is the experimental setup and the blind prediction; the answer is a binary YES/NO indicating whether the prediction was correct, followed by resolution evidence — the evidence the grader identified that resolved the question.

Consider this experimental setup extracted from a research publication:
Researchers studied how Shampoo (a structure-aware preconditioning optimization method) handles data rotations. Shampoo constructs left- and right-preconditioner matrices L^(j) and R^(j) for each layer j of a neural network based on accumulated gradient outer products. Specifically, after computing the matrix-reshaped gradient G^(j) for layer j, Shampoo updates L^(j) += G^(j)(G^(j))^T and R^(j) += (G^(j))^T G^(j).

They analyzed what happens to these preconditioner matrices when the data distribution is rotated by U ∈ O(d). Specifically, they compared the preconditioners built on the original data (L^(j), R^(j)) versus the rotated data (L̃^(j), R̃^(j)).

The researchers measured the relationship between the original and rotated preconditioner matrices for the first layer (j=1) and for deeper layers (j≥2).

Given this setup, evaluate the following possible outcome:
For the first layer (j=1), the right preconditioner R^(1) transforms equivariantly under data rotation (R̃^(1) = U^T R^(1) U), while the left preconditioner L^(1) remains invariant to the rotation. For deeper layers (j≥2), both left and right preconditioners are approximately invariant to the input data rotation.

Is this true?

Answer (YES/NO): NO